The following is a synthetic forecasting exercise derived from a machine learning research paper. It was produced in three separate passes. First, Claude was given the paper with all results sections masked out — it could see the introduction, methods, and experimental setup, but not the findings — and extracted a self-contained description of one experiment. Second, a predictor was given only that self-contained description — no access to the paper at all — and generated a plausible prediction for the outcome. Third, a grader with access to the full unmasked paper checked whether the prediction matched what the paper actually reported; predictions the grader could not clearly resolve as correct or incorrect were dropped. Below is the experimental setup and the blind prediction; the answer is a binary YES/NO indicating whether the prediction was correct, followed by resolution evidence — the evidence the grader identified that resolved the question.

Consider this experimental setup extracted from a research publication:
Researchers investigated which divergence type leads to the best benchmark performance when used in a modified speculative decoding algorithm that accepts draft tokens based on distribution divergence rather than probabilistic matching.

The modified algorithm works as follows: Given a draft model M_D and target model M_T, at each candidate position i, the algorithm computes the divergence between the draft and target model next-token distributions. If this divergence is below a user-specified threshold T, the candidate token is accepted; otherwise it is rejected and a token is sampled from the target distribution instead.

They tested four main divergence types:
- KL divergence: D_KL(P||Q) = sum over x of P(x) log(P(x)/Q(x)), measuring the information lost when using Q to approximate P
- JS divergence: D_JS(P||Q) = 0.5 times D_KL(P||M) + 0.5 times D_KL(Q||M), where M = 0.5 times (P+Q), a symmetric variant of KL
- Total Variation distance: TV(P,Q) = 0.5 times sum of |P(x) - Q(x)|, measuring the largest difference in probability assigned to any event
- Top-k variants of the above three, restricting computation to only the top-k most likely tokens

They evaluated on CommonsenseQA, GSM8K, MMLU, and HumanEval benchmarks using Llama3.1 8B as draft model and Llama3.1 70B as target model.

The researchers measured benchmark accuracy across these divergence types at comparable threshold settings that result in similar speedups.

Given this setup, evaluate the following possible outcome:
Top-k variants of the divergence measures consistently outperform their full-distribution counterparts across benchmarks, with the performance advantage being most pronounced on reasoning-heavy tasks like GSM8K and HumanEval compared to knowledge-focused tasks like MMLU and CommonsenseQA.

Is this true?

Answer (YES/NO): NO